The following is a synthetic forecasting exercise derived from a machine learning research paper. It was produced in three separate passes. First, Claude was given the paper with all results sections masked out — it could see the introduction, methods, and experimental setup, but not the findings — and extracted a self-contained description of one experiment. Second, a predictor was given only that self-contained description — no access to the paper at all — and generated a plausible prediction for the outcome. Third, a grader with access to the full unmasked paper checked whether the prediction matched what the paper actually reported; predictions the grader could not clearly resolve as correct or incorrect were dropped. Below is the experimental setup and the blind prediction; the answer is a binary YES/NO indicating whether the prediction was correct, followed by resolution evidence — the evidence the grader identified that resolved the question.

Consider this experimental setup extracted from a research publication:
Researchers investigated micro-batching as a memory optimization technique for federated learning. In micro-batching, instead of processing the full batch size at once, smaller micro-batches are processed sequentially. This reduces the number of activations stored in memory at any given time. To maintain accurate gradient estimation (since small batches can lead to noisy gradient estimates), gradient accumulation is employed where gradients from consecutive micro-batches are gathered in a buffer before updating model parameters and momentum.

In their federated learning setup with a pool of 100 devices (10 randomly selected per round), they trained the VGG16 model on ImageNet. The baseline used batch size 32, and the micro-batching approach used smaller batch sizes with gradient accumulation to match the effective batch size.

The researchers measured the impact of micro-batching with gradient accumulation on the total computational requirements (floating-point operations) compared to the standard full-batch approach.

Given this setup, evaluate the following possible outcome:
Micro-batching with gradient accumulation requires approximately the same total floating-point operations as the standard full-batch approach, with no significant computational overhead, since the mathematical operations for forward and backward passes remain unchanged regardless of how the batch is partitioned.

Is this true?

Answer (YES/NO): YES